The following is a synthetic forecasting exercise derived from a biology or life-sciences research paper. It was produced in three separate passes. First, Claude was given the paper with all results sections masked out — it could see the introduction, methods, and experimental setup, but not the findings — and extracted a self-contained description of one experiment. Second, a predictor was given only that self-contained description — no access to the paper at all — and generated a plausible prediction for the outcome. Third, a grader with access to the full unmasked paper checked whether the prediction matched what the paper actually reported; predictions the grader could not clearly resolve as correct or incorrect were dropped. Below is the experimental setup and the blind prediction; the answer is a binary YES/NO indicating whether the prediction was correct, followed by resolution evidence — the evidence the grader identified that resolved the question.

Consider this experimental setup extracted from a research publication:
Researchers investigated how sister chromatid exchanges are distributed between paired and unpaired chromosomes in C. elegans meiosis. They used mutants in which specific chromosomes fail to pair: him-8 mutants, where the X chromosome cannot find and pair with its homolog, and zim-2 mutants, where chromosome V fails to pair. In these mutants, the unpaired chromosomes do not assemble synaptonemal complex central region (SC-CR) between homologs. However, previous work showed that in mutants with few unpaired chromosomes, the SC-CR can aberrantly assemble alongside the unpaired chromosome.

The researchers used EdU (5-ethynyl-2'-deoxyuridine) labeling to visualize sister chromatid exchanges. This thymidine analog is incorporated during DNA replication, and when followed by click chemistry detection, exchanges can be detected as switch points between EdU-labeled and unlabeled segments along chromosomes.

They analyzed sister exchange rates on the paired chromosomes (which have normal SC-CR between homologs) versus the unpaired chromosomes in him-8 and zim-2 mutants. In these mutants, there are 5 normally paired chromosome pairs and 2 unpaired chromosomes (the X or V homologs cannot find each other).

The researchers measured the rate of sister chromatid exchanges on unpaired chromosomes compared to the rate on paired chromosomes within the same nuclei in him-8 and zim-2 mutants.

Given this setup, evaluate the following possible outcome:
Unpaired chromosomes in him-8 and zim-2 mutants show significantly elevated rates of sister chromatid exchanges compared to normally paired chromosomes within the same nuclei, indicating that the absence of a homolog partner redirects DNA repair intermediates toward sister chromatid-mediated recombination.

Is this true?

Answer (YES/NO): NO